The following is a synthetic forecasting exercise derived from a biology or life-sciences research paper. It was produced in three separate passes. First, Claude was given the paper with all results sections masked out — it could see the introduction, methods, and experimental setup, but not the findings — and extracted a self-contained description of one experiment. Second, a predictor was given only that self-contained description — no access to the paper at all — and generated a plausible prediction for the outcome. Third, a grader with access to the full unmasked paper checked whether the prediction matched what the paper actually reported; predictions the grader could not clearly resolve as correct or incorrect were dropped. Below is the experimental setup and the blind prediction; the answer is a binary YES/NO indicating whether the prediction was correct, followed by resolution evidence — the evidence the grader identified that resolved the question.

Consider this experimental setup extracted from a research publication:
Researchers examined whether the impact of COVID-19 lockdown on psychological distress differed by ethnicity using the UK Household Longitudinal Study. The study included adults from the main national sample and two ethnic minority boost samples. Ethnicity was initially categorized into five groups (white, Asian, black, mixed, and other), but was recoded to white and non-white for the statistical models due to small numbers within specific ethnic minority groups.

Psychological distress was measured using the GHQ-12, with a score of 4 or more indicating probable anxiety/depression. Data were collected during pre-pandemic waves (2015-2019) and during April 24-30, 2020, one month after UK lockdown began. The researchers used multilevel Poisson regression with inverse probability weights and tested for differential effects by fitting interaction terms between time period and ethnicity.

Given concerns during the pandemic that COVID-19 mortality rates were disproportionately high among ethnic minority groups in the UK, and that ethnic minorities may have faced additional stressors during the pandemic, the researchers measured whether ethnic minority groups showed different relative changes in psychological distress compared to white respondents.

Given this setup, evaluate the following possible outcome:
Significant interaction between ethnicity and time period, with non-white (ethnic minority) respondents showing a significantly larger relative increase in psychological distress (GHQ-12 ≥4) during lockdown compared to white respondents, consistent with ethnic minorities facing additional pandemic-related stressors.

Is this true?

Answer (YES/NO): NO